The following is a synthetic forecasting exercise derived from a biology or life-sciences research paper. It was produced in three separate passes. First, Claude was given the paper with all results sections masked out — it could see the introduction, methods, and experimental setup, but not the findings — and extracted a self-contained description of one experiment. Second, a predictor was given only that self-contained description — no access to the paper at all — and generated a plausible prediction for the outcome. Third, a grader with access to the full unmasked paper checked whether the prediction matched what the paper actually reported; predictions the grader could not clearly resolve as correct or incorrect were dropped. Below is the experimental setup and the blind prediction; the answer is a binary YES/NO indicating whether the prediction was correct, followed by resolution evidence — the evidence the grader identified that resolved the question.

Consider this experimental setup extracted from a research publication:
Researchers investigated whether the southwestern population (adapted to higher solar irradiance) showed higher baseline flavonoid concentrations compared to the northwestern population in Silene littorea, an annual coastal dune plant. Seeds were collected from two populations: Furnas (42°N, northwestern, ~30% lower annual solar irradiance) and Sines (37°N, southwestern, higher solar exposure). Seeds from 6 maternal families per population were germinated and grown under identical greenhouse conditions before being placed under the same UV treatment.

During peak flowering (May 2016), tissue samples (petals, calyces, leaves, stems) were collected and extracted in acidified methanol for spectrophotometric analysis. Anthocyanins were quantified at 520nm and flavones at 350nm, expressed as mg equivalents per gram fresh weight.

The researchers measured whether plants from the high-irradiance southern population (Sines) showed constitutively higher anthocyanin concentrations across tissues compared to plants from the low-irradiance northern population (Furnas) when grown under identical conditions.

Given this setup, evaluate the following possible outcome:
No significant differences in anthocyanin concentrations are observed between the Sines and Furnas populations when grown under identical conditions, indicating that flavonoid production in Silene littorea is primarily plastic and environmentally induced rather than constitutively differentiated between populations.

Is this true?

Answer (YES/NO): NO